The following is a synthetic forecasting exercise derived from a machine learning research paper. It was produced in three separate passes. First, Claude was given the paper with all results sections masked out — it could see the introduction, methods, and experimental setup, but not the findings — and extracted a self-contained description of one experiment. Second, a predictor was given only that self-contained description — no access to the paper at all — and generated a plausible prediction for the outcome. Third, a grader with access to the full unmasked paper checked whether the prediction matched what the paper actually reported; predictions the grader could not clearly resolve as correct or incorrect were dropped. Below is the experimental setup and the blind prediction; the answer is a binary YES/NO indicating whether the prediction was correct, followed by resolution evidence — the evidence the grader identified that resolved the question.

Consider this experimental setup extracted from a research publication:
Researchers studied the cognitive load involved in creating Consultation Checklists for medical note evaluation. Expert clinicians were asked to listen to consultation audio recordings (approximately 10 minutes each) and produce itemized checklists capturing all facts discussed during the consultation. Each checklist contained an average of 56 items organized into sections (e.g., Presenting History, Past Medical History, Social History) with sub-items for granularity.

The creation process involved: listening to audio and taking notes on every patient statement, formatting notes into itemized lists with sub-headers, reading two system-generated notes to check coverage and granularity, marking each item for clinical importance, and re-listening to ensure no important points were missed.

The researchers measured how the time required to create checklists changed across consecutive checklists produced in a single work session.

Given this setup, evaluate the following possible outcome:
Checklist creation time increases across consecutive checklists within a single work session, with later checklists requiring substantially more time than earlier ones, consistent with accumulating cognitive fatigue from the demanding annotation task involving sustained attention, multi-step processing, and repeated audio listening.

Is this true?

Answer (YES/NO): YES